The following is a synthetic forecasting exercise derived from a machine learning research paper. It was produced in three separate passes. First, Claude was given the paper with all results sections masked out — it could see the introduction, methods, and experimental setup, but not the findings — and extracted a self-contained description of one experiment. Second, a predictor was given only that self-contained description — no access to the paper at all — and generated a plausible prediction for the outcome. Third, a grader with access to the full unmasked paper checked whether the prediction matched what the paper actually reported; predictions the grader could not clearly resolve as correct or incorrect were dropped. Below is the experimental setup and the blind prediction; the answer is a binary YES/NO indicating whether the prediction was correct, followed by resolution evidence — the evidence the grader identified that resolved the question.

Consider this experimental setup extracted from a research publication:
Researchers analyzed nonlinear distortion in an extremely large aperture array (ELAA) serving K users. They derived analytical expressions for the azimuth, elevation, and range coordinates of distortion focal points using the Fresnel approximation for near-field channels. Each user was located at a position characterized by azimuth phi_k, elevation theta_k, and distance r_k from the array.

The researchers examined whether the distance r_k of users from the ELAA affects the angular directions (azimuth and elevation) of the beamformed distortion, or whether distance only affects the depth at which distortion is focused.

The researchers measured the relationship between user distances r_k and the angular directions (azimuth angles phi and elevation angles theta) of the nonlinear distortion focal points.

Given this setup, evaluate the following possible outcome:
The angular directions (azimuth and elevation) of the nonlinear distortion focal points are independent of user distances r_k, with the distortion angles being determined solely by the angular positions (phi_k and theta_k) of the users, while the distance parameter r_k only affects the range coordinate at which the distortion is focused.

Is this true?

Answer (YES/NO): YES